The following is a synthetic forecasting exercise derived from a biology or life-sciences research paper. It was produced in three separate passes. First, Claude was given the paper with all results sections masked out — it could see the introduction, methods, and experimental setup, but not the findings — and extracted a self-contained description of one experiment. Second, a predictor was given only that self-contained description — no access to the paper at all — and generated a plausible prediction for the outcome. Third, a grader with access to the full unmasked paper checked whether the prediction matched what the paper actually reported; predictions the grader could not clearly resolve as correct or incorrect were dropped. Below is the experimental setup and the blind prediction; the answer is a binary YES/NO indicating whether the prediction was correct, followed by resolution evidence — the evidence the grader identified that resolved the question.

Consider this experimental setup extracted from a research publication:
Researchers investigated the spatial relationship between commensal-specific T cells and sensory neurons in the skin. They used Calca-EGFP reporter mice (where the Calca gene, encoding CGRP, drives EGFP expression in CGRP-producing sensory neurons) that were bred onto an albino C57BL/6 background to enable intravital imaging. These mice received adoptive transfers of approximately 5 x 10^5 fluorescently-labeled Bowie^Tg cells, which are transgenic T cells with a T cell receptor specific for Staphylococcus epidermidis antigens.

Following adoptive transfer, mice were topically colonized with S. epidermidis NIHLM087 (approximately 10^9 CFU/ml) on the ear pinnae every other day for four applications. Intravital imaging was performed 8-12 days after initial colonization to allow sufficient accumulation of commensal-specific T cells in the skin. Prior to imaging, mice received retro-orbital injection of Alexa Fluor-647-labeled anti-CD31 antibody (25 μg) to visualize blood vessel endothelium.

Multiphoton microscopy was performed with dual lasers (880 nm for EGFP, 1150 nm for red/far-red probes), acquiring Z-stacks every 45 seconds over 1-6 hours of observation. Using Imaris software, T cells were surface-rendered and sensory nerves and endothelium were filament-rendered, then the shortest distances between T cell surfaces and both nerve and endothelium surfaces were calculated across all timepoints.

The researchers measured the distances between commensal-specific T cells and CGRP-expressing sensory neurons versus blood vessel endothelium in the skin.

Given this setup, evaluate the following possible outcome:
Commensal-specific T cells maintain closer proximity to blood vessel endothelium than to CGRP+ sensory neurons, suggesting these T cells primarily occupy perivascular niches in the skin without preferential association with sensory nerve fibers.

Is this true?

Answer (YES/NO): NO